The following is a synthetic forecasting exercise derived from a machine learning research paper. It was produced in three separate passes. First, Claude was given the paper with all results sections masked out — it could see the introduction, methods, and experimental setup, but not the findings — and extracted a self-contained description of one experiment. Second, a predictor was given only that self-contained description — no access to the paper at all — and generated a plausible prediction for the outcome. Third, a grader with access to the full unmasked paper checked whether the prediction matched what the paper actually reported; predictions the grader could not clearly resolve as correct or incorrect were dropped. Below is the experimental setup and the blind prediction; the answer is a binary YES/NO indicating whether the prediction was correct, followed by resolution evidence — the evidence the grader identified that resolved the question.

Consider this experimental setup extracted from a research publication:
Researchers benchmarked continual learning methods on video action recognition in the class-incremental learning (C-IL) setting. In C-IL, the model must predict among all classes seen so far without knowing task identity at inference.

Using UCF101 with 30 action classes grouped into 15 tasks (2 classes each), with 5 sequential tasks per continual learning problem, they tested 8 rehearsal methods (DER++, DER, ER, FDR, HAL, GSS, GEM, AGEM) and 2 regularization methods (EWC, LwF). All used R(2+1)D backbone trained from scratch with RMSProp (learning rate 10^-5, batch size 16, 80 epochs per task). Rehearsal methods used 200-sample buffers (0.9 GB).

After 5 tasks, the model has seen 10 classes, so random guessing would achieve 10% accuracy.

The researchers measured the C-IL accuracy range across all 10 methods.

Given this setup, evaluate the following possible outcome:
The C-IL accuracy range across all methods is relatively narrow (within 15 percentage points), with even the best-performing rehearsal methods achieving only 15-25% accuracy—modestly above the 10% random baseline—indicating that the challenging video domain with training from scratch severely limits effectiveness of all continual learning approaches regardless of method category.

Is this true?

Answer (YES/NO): NO